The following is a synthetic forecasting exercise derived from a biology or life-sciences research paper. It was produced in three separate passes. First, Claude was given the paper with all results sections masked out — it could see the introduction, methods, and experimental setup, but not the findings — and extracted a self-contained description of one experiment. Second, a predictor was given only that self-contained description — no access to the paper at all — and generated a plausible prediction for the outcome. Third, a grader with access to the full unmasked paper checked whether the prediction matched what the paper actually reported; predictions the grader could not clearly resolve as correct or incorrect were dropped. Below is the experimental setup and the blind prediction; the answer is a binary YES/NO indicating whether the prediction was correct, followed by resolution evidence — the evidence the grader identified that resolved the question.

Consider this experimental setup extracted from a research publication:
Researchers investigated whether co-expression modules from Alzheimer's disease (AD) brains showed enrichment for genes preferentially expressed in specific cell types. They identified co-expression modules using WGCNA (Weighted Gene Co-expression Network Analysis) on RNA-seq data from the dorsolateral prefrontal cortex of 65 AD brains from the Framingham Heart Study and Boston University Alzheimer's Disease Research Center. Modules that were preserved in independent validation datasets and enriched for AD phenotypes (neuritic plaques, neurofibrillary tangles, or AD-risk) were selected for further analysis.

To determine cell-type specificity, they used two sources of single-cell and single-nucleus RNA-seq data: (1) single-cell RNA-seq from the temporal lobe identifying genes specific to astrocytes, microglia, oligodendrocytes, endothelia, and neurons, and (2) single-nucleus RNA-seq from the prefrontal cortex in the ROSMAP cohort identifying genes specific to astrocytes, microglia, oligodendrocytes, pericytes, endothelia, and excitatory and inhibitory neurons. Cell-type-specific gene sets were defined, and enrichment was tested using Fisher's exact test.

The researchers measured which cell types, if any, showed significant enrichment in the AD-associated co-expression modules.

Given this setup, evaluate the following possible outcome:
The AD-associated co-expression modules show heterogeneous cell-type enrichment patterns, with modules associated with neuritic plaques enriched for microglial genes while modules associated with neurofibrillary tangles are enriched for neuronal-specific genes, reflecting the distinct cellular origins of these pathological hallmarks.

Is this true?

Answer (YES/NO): NO